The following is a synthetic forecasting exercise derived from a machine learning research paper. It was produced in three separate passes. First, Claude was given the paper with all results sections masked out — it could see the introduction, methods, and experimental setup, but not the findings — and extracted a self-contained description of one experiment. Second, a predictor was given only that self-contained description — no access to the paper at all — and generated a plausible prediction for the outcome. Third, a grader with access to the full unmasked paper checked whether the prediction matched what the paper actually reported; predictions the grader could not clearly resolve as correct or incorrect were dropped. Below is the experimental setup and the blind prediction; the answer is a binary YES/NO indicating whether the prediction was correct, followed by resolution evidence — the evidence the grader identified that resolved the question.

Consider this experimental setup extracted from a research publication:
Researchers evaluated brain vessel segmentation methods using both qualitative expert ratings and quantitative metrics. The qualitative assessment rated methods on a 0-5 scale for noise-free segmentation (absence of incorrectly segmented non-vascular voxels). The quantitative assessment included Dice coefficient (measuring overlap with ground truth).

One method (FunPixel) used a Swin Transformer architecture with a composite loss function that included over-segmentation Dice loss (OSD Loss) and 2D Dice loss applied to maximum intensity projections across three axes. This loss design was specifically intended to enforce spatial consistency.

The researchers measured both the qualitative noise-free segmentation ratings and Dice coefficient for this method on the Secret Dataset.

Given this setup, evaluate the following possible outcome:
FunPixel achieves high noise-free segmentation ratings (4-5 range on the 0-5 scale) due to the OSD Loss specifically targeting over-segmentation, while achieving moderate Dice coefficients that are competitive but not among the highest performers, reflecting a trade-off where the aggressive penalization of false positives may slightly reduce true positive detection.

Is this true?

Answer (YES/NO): NO